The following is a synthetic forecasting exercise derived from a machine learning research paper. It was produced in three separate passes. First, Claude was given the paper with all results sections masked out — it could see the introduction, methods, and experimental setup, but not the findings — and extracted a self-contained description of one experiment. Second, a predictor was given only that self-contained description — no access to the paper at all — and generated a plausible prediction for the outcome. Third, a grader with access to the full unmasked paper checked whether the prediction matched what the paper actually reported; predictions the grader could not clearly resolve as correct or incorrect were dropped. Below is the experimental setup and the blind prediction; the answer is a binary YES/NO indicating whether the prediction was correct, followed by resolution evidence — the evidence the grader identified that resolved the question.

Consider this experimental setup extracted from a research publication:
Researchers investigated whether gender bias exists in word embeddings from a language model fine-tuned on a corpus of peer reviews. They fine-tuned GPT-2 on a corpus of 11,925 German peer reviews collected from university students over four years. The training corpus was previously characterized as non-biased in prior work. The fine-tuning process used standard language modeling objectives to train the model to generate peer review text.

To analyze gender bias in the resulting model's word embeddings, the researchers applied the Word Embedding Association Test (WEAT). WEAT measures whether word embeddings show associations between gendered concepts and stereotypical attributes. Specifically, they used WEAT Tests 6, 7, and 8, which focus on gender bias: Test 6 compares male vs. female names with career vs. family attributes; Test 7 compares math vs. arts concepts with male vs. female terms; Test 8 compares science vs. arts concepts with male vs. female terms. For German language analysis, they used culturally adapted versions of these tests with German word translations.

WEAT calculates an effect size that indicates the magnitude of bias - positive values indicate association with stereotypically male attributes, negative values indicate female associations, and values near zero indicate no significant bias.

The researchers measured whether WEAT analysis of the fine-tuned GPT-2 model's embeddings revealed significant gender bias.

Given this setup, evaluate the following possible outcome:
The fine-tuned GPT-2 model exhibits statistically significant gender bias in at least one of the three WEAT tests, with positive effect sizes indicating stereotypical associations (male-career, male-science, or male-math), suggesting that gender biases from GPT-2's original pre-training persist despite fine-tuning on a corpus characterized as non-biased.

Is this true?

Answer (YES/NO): YES